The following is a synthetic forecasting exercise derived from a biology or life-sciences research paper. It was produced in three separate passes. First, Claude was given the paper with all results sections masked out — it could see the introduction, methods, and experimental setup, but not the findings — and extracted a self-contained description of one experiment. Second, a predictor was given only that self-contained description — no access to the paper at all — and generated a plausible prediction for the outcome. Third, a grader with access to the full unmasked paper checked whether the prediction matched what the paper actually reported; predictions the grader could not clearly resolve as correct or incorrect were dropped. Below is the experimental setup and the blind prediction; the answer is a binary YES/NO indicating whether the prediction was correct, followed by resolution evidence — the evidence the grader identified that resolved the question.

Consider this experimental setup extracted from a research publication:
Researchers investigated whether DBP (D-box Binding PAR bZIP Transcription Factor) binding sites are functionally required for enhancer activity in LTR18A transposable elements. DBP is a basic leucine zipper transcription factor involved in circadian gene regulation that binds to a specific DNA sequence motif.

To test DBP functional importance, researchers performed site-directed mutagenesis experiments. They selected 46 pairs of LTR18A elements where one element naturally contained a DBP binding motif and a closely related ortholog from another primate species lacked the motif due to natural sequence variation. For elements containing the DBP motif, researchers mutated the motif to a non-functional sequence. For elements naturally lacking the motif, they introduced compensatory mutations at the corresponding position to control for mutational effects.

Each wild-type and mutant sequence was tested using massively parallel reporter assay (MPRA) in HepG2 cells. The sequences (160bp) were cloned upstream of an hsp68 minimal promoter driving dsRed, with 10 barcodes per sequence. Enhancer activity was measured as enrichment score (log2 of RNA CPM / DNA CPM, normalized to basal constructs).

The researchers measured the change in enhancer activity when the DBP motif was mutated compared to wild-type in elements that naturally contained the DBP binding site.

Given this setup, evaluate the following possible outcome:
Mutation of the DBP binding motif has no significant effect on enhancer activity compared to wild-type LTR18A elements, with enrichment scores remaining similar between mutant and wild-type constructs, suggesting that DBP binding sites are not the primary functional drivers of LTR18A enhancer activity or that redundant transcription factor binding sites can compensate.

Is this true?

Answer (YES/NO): NO